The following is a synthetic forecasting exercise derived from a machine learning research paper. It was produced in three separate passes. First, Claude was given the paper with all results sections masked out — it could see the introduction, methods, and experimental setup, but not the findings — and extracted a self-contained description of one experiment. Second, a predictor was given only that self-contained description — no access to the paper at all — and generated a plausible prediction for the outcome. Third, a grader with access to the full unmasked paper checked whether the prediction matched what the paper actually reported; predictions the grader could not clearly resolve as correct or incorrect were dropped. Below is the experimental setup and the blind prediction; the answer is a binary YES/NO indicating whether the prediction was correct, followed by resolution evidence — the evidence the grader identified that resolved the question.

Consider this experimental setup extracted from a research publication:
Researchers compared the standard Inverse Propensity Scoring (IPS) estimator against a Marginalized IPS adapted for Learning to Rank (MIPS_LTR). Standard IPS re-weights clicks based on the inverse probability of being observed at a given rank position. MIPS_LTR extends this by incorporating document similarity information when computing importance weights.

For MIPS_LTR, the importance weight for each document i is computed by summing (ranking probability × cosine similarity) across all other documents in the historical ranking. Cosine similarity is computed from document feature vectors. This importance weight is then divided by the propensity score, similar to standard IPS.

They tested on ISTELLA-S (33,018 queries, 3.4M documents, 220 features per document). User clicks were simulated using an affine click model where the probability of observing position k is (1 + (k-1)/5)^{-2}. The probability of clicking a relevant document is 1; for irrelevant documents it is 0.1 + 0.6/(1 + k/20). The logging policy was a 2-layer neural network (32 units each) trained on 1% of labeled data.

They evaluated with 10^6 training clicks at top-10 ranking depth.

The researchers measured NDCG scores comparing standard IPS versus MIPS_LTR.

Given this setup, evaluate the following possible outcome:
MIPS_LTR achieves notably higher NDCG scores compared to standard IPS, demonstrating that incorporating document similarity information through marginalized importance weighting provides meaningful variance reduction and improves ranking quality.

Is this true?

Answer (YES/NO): NO